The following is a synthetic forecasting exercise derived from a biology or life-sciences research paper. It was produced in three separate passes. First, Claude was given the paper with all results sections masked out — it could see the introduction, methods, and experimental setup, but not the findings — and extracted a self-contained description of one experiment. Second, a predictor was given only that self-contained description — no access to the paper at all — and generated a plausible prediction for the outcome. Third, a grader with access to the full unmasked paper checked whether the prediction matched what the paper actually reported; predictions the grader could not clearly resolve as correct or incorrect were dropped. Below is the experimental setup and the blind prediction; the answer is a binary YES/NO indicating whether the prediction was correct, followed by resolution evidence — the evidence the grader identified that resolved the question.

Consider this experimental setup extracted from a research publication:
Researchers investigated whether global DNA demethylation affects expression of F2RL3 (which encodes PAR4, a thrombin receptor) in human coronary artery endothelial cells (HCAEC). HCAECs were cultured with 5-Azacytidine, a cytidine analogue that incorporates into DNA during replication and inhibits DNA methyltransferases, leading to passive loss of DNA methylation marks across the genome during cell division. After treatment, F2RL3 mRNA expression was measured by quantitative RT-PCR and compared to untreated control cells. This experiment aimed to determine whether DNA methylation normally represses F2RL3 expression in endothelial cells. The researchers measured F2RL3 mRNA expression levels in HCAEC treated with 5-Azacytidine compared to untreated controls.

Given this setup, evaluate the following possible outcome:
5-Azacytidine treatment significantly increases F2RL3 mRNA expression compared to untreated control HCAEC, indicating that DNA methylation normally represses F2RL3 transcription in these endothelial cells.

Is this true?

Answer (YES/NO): YES